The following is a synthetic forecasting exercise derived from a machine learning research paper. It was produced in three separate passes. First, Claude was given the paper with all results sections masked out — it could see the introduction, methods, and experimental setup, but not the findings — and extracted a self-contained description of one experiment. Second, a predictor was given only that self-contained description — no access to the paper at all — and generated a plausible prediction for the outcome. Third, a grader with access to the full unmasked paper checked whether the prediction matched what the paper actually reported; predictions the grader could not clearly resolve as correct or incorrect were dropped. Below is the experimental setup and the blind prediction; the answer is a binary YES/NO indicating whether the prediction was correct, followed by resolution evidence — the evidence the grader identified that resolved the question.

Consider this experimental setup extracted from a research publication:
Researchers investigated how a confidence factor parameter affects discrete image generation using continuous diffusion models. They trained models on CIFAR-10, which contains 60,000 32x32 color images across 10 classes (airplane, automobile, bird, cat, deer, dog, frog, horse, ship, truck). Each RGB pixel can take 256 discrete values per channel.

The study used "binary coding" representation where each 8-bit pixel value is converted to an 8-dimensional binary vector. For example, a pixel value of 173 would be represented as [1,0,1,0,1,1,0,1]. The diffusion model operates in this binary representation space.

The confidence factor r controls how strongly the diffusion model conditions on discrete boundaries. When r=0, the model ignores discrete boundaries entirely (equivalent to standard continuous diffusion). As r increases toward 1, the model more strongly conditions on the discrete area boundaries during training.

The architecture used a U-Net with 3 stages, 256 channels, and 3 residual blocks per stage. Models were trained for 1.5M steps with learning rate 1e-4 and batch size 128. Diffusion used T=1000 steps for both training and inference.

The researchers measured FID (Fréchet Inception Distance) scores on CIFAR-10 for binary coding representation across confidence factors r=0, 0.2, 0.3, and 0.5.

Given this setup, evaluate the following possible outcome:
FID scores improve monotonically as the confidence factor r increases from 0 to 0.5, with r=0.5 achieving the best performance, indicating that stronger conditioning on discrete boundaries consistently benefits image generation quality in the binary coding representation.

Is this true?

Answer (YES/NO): YES